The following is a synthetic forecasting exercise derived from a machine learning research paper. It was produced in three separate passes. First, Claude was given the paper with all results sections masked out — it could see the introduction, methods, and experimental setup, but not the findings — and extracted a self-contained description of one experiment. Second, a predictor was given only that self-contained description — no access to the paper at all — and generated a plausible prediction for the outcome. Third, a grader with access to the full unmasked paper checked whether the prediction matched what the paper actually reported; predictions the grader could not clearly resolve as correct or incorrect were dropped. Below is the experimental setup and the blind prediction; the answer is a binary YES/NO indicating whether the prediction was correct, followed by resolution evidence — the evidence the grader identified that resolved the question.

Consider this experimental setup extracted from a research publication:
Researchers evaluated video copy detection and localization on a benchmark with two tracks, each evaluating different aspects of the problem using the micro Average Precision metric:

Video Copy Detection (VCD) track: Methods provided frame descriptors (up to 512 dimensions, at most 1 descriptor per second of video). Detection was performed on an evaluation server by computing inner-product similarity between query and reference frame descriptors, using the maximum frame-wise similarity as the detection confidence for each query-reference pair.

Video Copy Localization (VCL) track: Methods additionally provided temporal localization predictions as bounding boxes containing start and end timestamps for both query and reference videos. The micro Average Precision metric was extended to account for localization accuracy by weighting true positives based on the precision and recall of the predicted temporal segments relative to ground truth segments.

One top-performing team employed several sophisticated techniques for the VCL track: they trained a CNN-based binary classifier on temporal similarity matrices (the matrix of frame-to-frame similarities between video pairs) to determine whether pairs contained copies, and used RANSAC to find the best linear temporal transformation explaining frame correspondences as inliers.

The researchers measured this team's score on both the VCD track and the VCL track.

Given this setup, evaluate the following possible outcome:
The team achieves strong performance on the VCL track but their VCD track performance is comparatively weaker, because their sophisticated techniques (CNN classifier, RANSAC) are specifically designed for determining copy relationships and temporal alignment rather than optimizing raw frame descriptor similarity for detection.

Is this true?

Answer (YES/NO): NO